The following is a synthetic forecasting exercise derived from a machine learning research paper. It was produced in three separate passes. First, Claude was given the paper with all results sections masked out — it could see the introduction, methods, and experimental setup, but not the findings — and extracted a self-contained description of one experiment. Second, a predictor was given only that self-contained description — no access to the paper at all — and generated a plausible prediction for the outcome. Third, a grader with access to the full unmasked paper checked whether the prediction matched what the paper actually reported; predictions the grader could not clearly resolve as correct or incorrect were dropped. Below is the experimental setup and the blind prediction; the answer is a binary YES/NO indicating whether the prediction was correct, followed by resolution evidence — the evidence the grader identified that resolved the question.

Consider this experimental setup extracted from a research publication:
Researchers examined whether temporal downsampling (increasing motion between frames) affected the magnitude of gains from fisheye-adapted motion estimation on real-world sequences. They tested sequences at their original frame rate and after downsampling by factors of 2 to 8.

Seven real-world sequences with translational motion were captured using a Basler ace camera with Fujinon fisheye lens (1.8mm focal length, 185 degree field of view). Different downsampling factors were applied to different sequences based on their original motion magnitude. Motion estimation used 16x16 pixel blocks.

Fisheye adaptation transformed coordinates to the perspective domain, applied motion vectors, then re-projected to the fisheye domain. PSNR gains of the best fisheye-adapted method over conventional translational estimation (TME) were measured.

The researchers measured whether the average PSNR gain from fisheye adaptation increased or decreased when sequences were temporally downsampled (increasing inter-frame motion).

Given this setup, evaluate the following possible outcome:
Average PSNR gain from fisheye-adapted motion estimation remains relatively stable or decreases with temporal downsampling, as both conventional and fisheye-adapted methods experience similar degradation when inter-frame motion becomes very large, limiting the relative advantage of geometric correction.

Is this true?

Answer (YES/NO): NO